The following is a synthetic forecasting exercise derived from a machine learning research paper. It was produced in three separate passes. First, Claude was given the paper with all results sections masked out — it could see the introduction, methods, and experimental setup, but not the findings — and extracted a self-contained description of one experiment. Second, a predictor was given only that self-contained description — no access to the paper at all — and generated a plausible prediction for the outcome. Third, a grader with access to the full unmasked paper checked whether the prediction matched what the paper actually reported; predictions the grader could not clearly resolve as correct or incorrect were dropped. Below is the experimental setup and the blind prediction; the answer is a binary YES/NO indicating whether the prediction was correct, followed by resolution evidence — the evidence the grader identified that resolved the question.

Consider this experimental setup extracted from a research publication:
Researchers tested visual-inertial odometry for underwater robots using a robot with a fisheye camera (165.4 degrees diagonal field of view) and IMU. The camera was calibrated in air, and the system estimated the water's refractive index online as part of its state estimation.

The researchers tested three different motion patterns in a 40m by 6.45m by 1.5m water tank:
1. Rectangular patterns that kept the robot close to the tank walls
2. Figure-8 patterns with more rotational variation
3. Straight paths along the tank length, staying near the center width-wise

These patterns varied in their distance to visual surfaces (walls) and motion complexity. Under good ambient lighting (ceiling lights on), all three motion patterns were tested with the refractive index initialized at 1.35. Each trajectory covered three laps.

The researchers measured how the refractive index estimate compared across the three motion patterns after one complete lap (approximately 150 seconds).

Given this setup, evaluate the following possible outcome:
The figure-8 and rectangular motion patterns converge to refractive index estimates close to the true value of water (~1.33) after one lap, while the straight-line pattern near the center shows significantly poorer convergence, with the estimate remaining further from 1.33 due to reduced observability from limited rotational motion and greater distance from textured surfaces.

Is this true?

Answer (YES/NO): NO